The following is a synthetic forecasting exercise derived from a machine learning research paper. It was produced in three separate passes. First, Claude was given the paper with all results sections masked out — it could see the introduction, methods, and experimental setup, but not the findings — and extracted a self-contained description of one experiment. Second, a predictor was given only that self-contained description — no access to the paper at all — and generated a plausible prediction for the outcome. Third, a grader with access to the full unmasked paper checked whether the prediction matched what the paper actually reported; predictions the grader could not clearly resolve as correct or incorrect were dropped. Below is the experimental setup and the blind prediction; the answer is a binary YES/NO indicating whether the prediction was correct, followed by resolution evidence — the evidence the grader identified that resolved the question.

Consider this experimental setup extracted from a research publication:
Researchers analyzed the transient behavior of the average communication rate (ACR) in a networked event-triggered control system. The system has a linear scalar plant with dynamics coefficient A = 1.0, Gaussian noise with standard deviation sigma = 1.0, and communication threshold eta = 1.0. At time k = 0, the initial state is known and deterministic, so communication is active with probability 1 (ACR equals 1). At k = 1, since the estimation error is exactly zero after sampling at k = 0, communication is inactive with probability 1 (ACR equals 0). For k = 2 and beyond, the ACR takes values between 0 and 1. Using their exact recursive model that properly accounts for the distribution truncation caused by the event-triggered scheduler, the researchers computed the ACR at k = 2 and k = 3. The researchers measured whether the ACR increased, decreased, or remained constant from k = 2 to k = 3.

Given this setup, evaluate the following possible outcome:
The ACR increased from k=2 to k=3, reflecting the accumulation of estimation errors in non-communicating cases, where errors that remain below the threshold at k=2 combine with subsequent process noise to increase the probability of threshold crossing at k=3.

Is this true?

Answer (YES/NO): NO